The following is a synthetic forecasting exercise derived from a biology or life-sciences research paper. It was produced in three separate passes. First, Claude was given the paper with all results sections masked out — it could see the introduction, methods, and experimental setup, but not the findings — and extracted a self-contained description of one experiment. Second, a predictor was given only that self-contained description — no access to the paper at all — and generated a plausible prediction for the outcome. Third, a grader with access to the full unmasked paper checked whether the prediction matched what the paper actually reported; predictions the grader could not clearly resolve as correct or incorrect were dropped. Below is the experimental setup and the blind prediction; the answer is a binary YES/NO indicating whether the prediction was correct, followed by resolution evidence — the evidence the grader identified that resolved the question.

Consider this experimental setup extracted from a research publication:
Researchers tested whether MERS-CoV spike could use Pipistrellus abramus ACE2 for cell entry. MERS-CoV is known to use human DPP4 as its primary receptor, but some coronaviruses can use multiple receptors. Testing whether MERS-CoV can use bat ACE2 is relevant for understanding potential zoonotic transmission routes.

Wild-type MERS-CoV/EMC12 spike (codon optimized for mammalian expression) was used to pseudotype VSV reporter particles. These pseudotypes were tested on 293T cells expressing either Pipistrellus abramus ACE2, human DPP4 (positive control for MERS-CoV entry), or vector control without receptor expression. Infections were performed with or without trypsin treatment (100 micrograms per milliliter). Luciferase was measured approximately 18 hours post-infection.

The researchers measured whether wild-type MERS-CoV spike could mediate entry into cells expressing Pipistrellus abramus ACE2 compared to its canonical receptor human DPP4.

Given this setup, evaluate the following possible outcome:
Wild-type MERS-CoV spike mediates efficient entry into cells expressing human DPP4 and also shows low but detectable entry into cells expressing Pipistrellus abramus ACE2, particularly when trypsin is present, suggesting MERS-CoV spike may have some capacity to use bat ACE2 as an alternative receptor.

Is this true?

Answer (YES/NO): NO